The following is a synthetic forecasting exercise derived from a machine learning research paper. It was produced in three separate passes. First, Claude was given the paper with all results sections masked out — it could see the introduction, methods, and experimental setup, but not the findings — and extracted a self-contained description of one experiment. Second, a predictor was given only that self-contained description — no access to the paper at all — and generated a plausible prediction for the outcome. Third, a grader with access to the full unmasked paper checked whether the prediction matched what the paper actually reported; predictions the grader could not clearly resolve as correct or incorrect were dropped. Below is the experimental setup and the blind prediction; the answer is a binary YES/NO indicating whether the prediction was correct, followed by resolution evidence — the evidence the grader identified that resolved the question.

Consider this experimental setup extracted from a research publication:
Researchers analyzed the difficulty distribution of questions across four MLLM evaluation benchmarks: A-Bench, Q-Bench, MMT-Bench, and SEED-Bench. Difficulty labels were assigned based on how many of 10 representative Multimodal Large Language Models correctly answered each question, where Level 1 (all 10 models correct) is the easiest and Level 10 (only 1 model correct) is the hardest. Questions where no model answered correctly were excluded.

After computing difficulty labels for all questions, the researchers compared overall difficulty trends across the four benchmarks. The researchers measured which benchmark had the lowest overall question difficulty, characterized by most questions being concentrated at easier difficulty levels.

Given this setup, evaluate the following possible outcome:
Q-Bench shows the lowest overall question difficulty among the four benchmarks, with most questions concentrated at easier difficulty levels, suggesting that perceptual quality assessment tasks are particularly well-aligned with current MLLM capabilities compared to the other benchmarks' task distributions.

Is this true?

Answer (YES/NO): NO